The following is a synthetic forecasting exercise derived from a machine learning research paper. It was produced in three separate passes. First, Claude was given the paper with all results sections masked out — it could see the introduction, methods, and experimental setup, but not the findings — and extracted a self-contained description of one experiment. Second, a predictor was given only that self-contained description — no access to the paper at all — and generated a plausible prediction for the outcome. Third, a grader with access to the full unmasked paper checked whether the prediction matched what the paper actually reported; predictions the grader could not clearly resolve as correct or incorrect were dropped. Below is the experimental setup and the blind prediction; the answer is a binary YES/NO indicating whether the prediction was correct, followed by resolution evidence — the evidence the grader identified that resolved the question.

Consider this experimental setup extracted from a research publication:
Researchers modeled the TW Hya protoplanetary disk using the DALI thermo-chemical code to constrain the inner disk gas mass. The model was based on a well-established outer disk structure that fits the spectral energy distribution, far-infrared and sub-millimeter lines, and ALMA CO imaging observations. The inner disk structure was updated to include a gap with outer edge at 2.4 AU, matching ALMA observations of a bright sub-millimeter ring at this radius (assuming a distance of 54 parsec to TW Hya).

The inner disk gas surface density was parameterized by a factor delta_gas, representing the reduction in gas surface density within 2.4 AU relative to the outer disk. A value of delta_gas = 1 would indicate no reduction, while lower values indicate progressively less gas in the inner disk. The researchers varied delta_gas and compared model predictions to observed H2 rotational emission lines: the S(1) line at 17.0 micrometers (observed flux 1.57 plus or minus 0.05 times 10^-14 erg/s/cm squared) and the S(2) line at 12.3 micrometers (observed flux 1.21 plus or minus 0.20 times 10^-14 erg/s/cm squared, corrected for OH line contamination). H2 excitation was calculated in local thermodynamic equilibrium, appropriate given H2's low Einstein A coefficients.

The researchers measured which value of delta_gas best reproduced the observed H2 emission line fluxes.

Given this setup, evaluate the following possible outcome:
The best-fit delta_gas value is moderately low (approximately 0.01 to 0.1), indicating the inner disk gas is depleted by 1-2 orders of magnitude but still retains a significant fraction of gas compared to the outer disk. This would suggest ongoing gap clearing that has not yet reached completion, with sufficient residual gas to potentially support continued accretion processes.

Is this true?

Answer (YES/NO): YES